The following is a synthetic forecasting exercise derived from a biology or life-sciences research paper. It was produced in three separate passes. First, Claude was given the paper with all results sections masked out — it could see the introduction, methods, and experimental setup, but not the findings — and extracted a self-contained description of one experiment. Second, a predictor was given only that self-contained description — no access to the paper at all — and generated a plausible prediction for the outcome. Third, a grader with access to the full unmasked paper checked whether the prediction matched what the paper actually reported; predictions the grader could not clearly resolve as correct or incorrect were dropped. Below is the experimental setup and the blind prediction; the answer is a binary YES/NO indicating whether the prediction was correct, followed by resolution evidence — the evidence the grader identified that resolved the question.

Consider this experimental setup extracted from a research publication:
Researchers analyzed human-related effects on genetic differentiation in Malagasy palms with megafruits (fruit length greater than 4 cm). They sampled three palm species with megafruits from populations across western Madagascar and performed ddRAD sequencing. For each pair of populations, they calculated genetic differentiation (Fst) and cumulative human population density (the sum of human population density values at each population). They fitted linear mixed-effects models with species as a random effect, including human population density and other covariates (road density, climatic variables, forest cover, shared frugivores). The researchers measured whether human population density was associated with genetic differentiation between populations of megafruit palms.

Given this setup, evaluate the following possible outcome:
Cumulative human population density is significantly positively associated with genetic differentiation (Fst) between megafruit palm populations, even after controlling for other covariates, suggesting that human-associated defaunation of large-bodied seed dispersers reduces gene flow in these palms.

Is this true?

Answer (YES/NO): NO